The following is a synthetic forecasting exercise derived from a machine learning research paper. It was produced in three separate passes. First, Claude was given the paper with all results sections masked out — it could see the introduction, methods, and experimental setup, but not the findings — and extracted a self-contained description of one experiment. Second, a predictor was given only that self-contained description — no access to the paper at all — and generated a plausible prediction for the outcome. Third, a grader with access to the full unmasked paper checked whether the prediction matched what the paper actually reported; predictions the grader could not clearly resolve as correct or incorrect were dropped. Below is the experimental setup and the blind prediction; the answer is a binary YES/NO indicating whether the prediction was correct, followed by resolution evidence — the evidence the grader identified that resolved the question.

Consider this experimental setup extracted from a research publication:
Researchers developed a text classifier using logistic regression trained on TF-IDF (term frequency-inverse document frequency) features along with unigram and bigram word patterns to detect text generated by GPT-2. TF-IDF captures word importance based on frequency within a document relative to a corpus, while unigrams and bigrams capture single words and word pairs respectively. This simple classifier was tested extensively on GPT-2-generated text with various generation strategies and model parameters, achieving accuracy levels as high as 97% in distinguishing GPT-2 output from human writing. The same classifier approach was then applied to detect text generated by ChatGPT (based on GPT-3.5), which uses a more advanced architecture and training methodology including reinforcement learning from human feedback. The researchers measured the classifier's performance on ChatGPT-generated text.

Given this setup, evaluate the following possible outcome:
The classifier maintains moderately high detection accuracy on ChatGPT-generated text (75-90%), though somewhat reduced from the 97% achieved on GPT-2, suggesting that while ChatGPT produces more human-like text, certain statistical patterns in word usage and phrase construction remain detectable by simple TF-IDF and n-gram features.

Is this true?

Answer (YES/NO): NO